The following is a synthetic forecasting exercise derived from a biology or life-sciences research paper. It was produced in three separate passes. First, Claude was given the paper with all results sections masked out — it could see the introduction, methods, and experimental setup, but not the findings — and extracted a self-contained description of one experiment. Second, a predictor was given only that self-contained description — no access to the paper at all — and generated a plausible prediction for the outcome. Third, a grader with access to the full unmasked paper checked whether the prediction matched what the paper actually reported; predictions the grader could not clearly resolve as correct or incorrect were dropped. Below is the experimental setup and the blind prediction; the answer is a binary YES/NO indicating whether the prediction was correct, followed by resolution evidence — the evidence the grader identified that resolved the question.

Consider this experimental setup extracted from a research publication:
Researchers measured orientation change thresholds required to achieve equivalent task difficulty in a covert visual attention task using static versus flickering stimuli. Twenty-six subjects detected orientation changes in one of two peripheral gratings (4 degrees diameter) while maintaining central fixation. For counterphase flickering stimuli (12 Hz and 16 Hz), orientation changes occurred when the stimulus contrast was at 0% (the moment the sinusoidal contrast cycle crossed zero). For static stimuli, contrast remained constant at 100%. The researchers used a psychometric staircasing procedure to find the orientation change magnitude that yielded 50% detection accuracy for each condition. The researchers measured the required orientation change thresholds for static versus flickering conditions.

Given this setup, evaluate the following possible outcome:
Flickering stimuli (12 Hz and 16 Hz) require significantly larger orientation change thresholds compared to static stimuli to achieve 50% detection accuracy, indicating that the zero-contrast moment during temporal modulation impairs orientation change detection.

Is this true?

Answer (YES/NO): YES